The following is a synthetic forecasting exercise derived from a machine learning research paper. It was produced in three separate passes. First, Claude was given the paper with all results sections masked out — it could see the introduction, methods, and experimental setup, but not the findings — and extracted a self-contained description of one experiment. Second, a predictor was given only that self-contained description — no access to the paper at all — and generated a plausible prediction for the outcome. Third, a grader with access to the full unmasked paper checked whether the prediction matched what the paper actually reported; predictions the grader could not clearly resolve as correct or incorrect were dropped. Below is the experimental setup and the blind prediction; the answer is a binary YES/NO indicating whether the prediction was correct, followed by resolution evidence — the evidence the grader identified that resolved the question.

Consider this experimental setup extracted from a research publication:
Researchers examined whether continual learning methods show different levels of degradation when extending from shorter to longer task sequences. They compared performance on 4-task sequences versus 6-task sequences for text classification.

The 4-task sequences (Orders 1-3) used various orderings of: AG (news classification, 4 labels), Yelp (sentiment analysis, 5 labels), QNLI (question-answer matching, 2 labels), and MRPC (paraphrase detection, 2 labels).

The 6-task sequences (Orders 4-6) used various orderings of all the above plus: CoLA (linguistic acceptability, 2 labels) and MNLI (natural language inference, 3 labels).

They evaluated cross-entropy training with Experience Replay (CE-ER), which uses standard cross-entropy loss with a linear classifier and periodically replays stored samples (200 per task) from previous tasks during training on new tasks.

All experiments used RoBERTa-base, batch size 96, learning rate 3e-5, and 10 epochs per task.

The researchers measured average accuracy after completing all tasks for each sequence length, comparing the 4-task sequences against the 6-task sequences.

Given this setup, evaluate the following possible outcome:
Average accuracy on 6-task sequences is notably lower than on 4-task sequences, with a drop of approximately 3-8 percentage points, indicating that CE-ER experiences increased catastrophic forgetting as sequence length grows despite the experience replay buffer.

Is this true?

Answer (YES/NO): NO